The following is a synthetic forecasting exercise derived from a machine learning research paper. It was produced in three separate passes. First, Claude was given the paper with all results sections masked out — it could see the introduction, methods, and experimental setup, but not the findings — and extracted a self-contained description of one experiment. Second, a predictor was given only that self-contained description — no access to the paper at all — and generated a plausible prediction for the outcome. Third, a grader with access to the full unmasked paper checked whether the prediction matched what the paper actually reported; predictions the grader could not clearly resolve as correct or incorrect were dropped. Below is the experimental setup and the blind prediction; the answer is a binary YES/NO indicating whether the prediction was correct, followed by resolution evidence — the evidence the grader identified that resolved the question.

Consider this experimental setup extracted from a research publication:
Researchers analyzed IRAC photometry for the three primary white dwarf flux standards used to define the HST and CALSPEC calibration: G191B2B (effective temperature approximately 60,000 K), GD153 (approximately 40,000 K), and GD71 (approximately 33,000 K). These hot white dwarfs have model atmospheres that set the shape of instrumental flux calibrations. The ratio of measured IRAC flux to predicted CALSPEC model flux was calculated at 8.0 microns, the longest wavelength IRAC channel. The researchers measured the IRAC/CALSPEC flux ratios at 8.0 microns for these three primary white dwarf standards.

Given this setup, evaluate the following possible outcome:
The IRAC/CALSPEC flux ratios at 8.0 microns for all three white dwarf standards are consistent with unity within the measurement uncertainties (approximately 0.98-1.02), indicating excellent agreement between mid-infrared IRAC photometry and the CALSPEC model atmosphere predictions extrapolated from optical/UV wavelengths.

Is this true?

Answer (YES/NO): NO